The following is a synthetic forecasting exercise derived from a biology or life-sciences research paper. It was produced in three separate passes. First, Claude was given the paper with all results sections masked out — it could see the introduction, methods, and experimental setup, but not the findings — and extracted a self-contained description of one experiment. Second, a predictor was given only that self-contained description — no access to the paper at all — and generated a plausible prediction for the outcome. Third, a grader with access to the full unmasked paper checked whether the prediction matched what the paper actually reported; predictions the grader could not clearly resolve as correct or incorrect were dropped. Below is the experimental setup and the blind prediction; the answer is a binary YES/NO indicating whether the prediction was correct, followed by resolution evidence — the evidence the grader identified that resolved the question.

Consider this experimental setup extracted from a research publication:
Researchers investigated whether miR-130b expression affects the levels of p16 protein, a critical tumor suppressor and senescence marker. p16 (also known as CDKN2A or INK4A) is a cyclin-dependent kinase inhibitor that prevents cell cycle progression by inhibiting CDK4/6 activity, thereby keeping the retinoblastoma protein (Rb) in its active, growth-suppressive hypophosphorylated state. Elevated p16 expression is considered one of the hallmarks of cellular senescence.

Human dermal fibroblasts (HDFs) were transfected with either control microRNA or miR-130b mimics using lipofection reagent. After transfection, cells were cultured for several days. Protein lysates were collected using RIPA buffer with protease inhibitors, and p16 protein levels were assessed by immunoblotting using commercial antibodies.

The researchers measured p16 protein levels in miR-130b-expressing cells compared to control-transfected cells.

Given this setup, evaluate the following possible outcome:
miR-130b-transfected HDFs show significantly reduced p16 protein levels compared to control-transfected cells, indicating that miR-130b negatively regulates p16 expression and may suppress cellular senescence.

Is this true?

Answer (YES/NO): NO